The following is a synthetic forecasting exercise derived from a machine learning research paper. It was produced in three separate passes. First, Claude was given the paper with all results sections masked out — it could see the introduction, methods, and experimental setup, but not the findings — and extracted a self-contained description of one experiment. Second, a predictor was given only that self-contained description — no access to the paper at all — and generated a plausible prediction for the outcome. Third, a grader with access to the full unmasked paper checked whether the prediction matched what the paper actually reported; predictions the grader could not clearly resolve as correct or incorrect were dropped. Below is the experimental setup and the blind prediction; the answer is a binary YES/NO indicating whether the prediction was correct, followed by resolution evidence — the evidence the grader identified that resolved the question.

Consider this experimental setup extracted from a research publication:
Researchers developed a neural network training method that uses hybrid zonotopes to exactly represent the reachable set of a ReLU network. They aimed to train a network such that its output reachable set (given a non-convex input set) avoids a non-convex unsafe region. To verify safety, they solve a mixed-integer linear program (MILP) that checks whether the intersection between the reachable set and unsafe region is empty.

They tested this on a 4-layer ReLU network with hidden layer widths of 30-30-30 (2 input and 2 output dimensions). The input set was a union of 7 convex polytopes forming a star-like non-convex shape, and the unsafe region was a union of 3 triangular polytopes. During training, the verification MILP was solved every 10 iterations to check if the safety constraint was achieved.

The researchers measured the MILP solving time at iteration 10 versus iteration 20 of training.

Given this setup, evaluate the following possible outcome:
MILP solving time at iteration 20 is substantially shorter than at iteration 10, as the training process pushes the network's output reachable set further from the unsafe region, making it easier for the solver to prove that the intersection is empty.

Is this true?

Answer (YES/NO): NO